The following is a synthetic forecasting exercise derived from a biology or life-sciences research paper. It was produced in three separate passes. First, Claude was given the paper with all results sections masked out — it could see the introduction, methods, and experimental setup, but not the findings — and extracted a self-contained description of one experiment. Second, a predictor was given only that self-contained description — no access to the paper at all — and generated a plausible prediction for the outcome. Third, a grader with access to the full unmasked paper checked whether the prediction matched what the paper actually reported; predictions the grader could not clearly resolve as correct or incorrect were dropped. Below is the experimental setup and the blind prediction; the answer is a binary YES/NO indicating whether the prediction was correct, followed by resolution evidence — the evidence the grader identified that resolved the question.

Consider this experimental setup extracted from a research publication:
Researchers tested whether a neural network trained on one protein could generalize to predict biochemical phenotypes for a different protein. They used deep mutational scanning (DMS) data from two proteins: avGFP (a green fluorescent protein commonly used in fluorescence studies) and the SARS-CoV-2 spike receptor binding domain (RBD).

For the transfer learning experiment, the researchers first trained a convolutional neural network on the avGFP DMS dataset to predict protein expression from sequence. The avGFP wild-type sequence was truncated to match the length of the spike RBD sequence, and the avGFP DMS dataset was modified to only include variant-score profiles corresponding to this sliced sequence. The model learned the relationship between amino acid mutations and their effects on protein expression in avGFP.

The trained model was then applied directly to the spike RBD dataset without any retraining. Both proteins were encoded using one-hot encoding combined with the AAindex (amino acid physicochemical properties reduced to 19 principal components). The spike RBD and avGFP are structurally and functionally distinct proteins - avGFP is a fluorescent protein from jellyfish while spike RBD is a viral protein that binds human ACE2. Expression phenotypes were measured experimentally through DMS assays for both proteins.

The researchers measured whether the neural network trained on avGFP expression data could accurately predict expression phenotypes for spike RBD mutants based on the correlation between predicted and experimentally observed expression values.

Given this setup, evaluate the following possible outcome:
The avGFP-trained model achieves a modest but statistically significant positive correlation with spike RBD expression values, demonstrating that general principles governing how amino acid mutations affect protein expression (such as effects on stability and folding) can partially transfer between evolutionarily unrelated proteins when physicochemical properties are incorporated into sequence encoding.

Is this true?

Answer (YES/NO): NO